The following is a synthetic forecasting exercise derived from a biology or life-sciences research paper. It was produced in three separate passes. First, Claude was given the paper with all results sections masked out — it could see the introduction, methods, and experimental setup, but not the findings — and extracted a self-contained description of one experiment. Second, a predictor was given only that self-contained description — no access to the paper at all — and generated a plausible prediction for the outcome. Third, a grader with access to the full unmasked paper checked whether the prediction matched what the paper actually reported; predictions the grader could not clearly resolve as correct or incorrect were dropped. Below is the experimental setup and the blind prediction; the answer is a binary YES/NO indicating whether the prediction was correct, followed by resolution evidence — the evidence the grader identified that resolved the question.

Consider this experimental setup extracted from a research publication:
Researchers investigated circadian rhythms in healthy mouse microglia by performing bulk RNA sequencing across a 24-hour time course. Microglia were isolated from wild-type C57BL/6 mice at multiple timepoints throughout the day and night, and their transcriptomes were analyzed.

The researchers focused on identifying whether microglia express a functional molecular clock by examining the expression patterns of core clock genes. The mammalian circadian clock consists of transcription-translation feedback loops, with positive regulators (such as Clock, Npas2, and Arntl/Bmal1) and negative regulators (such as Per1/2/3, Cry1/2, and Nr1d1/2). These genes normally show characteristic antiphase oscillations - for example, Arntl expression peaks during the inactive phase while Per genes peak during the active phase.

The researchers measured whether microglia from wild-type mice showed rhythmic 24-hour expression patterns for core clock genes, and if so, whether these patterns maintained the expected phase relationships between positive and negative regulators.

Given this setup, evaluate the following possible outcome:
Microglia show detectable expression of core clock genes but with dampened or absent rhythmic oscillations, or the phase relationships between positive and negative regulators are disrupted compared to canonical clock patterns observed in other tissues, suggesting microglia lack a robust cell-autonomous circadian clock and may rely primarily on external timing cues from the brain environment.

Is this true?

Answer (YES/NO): NO